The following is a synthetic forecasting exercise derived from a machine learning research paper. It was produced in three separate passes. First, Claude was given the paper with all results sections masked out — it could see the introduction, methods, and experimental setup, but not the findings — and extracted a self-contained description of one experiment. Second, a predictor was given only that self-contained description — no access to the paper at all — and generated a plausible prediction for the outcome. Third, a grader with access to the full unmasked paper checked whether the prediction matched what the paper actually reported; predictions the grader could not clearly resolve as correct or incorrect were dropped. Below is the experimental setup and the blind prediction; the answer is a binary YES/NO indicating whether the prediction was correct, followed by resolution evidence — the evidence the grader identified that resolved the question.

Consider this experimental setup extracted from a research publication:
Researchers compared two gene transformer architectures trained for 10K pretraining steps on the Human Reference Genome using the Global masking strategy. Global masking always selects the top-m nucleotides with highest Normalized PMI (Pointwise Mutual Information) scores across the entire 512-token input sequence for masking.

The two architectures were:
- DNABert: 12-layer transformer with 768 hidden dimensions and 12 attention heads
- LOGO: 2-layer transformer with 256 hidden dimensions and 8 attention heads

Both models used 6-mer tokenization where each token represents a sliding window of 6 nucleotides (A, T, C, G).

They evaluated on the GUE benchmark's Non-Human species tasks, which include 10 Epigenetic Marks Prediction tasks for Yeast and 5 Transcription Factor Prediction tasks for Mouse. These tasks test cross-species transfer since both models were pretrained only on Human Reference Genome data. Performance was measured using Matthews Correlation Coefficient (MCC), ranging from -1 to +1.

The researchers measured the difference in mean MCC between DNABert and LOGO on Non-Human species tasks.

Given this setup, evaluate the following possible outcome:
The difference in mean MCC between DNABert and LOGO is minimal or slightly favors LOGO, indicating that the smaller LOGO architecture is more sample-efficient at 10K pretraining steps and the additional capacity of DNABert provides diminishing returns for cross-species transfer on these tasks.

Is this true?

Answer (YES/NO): NO